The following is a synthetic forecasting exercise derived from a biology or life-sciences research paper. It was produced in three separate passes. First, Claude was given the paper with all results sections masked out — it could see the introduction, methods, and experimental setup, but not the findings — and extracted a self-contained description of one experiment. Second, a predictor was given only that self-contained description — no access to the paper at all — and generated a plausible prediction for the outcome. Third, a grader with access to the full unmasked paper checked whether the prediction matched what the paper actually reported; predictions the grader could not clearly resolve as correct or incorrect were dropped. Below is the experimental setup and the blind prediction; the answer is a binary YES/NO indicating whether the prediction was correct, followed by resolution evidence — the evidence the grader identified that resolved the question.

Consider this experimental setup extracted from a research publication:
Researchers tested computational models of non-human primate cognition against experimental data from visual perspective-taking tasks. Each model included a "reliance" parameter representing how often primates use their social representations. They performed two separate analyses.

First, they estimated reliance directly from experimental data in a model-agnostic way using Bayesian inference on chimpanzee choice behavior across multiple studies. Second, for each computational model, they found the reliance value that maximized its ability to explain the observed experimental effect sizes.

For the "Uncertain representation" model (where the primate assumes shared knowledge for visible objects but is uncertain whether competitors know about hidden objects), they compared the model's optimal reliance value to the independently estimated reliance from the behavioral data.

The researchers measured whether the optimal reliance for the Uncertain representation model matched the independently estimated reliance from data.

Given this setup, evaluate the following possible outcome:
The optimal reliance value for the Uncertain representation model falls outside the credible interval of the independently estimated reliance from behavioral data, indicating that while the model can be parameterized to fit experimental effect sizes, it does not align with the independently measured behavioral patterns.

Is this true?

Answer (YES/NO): NO